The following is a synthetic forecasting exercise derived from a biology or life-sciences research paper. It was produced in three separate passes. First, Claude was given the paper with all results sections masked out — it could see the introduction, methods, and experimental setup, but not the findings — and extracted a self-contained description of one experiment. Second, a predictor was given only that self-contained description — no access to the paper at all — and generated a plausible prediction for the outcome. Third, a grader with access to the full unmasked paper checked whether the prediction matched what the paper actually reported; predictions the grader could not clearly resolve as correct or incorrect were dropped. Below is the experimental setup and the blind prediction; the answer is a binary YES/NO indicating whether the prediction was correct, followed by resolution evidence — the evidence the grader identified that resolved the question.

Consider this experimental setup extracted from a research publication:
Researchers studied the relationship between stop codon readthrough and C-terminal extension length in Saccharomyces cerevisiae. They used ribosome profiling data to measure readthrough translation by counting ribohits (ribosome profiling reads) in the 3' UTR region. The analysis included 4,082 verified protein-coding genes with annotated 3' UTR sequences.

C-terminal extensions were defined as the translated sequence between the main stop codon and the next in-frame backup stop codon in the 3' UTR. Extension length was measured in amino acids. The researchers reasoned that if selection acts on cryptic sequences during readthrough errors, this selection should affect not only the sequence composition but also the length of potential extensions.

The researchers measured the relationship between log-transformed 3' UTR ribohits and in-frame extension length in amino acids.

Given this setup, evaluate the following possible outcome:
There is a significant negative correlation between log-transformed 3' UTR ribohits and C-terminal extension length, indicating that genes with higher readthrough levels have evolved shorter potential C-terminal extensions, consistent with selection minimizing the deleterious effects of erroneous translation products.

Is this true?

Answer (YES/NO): YES